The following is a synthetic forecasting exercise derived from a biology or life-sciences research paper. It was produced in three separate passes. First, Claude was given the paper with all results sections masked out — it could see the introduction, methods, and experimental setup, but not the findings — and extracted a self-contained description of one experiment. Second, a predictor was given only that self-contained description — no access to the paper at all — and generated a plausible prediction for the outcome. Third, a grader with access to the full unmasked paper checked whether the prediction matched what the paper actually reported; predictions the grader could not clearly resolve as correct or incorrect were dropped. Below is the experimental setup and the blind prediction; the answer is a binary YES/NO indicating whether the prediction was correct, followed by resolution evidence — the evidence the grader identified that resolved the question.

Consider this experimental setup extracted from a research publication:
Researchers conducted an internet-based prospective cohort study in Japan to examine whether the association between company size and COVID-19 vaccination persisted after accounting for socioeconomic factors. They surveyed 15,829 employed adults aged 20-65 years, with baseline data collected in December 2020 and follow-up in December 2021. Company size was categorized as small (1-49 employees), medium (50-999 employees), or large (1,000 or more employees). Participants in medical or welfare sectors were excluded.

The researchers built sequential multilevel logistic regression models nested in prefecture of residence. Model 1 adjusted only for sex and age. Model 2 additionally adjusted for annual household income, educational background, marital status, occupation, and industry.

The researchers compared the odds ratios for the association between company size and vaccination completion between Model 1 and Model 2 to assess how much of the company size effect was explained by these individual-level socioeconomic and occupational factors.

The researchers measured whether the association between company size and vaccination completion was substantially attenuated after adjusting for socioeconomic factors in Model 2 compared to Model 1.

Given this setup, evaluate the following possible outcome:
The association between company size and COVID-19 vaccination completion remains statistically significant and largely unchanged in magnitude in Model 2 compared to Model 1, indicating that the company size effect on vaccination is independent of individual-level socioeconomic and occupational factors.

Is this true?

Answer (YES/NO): NO